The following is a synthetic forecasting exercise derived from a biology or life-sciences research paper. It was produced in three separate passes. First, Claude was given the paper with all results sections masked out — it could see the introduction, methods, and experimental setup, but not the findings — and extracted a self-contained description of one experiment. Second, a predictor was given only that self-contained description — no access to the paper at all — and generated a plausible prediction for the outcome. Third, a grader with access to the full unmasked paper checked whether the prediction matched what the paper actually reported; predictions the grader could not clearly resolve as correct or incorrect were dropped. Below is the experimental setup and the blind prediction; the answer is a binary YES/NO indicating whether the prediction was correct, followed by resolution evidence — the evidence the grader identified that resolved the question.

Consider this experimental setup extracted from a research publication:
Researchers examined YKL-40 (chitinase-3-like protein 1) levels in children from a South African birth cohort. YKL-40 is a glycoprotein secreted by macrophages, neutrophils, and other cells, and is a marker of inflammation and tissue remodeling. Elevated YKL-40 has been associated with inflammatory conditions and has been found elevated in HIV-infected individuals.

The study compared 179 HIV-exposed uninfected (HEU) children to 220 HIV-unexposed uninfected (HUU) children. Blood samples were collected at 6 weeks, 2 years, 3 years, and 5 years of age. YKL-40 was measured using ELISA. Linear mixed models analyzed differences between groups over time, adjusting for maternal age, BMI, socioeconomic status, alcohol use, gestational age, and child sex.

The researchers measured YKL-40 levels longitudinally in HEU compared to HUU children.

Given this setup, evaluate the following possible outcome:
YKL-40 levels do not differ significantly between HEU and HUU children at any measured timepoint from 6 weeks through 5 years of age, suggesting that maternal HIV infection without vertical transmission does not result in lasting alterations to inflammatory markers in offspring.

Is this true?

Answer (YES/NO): YES